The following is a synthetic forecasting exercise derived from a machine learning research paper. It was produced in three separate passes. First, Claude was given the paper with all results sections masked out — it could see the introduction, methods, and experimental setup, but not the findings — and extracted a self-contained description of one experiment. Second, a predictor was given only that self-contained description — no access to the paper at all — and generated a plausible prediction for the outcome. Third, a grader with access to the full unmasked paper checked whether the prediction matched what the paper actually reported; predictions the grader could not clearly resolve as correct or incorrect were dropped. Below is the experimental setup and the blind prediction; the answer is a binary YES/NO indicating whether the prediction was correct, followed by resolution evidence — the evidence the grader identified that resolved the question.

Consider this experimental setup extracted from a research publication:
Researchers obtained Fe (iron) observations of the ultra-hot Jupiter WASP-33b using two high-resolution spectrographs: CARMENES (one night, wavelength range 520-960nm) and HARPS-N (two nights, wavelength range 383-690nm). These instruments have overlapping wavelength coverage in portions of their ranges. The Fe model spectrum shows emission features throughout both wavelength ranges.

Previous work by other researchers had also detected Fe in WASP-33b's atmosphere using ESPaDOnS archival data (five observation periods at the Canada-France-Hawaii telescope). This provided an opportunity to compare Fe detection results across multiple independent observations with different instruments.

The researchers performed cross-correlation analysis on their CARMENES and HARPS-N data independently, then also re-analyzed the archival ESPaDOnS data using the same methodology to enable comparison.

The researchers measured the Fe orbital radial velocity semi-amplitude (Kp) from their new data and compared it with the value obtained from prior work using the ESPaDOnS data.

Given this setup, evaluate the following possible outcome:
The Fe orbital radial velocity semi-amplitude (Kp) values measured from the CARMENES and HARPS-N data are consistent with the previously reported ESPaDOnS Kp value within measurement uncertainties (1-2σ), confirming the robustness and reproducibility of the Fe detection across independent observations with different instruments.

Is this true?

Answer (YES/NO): YES